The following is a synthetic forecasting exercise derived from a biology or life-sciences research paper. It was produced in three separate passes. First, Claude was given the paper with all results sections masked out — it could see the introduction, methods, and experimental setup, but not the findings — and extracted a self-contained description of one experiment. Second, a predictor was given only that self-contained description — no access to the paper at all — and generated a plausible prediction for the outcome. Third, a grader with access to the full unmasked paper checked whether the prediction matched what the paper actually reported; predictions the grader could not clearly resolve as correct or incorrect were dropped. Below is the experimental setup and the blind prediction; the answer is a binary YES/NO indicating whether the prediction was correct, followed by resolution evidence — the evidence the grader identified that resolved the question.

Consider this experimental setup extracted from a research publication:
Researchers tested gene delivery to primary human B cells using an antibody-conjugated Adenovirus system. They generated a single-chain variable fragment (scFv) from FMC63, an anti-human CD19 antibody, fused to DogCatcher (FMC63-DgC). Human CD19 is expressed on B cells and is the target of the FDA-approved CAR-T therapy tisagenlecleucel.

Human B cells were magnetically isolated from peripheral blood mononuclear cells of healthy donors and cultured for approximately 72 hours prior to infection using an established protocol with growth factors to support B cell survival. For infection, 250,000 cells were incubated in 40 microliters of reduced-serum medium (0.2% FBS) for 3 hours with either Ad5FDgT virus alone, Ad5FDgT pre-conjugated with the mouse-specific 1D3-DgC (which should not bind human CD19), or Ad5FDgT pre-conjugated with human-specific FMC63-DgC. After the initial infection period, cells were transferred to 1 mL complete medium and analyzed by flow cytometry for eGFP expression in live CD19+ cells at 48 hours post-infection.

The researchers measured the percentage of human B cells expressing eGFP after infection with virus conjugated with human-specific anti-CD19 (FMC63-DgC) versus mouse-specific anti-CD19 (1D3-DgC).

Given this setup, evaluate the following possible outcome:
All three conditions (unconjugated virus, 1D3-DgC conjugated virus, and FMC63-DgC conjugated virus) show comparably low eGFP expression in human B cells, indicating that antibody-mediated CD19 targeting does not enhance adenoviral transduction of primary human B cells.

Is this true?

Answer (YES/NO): NO